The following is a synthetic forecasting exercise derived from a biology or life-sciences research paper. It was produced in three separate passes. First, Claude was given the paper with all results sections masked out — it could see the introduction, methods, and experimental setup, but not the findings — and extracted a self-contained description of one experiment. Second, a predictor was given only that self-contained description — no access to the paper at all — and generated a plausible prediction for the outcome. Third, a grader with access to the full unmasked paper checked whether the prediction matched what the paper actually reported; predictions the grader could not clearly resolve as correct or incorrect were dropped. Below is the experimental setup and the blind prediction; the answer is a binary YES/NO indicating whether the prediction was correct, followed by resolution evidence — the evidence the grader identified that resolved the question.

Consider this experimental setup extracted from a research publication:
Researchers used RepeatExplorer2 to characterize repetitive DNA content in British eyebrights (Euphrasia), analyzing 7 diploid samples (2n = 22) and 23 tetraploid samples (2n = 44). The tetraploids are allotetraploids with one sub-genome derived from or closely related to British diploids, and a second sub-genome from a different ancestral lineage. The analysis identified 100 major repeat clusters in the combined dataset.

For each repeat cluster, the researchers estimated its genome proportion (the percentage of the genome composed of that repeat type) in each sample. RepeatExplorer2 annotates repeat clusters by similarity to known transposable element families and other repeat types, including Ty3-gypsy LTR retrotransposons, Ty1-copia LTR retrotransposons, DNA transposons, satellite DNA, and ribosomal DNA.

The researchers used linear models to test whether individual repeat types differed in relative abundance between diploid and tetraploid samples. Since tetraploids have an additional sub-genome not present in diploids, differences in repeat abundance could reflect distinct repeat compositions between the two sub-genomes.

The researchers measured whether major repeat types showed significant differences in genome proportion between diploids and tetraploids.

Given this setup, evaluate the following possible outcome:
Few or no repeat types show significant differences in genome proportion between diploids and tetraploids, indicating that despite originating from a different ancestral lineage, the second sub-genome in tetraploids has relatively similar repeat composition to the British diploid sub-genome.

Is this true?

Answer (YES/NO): YES